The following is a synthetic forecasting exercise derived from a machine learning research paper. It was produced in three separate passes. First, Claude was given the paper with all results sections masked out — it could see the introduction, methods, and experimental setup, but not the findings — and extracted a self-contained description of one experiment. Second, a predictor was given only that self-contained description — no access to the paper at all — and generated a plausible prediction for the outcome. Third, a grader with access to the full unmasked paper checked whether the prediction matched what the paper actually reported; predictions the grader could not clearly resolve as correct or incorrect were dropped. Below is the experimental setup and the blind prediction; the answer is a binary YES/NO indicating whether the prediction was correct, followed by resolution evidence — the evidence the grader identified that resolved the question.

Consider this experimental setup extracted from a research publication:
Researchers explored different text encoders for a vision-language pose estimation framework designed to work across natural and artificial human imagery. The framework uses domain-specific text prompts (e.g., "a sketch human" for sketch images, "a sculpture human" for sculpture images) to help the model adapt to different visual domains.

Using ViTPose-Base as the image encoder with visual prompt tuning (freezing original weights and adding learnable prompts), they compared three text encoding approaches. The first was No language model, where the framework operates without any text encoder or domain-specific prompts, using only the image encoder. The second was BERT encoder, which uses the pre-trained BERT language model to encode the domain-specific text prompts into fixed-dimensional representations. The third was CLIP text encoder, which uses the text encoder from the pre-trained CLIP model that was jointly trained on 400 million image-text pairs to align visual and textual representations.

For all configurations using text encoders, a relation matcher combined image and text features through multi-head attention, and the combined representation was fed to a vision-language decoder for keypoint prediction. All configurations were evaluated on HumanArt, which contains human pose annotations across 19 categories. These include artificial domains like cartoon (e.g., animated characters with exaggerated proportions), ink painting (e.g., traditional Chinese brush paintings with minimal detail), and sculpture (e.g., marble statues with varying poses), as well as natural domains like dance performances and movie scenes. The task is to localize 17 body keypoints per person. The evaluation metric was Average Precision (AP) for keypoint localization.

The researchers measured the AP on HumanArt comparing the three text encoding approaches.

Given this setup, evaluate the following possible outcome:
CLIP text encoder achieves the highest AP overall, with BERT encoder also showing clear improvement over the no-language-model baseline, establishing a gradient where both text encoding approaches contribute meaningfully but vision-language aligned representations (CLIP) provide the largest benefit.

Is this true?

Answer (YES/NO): NO